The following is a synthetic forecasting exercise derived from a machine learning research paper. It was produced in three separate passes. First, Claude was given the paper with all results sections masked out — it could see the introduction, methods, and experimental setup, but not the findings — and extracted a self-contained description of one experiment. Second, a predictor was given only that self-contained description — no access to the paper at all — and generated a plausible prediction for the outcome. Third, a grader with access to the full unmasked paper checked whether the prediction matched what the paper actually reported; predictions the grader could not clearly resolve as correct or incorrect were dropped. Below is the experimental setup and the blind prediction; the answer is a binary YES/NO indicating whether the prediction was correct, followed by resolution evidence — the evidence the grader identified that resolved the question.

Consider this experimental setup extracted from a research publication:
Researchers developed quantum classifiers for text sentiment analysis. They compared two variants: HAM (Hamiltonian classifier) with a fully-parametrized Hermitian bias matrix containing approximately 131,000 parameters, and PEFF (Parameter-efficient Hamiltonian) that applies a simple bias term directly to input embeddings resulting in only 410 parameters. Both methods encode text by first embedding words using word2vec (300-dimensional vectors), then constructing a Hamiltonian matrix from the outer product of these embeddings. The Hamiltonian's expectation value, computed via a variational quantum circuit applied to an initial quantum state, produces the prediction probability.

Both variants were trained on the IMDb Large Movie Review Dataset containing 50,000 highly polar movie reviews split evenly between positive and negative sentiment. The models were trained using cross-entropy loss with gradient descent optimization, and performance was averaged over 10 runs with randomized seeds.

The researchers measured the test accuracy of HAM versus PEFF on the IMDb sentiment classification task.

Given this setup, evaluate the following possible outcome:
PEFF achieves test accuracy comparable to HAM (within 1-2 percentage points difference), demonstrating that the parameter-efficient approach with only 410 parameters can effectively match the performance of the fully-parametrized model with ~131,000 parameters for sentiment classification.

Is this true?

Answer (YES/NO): NO